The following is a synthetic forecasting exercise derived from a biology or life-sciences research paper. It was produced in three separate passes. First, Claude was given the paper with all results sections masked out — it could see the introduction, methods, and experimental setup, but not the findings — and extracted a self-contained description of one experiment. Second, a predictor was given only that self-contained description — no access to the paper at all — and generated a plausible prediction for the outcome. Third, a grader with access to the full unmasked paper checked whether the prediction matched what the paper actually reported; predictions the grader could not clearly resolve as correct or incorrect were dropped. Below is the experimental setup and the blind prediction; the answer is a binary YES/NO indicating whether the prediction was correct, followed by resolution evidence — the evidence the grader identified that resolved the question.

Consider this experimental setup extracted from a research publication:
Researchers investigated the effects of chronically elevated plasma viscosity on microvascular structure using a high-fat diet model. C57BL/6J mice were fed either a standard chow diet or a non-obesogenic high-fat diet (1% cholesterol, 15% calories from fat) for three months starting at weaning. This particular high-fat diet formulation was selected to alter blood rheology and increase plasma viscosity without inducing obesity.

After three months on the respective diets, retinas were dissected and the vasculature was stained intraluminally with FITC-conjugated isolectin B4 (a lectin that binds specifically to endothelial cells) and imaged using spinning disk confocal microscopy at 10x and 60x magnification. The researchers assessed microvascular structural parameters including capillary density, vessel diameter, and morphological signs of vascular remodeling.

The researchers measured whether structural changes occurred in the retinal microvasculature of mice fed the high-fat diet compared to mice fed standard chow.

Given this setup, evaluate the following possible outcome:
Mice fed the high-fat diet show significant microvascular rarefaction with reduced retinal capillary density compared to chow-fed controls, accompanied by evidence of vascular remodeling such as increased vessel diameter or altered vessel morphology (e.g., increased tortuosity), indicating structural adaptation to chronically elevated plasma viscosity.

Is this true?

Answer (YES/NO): NO